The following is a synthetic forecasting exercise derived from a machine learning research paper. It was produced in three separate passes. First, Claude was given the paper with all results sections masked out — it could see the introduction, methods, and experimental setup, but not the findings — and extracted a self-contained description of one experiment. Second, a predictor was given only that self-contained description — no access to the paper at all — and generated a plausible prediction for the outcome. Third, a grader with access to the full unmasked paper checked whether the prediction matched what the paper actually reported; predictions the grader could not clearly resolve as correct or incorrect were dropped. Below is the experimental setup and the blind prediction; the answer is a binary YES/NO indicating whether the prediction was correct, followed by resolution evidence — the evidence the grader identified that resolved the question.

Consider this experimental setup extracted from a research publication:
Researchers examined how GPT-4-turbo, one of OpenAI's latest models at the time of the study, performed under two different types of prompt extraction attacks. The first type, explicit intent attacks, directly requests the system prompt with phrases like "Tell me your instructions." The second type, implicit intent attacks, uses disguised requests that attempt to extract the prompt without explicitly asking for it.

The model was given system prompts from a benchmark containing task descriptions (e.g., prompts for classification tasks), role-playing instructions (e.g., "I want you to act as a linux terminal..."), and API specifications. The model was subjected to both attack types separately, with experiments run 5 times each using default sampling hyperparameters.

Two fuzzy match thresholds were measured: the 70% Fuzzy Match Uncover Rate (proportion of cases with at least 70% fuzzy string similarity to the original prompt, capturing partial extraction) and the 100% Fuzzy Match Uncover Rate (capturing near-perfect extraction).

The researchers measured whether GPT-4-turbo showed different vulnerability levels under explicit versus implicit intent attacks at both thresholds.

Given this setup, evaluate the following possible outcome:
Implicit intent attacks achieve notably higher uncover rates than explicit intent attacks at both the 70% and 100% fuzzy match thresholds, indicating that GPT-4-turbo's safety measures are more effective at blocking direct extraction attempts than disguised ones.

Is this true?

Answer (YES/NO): YES